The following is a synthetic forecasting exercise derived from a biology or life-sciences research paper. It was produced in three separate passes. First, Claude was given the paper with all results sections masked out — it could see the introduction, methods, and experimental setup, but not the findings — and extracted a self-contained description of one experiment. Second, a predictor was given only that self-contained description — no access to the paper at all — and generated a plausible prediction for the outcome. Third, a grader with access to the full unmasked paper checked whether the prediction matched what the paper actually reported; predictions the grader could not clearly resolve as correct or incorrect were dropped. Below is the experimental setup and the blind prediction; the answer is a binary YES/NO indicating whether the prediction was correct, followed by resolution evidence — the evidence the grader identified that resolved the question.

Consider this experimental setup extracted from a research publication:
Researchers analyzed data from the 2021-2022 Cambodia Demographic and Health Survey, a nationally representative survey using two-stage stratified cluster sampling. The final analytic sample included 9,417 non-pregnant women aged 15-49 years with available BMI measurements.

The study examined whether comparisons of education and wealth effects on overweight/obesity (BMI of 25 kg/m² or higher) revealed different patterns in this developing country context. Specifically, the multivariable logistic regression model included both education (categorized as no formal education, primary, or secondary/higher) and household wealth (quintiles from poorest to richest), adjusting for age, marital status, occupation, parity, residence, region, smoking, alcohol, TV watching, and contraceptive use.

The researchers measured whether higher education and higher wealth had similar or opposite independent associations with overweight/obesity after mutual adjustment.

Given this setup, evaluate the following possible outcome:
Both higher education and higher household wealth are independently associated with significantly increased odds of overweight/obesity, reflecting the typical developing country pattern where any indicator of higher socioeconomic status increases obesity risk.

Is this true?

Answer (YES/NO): NO